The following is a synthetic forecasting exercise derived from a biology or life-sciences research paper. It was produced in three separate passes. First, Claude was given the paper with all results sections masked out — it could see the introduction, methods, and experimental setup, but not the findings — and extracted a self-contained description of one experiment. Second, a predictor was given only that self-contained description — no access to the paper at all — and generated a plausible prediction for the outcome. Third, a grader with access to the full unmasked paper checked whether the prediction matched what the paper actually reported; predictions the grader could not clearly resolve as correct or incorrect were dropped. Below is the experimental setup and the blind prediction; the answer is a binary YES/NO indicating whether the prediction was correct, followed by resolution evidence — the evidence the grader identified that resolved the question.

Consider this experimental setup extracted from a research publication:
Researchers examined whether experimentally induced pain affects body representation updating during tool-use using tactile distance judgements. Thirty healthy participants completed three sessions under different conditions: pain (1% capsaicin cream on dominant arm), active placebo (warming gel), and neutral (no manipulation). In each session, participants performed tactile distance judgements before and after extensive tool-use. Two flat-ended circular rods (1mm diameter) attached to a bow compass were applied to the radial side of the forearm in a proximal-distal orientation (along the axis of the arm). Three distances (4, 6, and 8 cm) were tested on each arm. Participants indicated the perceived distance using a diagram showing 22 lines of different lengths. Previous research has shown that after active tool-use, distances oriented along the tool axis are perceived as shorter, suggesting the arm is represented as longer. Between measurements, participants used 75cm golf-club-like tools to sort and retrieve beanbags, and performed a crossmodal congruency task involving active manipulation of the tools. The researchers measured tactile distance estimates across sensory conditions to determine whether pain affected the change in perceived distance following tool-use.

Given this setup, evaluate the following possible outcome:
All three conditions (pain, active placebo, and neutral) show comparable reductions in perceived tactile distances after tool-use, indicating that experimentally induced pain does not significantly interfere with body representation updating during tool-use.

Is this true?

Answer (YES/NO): YES